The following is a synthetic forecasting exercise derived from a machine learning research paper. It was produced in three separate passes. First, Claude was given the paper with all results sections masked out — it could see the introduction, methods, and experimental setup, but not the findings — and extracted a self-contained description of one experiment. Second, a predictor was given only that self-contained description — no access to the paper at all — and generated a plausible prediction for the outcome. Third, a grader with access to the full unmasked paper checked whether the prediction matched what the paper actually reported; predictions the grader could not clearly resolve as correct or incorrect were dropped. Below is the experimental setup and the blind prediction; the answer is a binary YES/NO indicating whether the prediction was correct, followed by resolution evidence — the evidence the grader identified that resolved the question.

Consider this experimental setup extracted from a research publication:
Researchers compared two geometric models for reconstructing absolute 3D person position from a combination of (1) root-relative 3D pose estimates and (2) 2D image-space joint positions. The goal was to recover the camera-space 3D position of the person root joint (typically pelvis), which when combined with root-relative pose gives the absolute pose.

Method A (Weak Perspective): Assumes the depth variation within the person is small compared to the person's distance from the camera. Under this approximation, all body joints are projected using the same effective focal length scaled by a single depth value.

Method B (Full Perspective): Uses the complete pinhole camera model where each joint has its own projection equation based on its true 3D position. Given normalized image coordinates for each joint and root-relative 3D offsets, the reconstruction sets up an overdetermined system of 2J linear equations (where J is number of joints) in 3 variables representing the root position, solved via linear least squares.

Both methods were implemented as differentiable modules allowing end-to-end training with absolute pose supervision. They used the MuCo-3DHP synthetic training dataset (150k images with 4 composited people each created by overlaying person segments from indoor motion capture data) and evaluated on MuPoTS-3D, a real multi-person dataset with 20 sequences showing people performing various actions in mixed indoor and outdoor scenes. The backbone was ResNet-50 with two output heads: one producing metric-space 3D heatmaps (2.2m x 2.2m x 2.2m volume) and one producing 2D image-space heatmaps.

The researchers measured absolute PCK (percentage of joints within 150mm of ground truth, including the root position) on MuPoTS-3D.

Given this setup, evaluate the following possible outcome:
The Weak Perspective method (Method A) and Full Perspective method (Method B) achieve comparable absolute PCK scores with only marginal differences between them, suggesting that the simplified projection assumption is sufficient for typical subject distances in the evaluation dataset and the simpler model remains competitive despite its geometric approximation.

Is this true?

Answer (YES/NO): YES